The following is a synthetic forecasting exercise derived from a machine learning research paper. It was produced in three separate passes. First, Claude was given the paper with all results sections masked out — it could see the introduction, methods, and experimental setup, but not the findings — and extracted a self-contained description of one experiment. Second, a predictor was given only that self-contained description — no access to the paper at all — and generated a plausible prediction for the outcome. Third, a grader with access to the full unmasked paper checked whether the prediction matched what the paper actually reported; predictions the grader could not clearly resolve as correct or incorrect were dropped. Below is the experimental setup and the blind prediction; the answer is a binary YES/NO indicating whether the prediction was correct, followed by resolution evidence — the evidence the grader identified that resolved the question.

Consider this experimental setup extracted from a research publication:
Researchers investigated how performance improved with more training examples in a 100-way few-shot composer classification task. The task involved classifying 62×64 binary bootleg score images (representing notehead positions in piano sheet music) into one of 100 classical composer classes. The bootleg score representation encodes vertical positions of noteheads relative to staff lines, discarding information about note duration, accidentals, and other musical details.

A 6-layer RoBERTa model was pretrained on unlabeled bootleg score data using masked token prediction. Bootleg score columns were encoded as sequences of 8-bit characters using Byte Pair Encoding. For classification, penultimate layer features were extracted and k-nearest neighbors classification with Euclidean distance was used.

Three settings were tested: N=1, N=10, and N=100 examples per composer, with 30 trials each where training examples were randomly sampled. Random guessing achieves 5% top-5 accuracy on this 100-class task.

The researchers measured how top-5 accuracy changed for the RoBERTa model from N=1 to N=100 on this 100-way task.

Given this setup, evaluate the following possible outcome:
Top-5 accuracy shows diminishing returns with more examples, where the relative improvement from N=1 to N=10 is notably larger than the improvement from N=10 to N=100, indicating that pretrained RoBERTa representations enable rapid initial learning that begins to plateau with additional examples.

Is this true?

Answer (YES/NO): YES